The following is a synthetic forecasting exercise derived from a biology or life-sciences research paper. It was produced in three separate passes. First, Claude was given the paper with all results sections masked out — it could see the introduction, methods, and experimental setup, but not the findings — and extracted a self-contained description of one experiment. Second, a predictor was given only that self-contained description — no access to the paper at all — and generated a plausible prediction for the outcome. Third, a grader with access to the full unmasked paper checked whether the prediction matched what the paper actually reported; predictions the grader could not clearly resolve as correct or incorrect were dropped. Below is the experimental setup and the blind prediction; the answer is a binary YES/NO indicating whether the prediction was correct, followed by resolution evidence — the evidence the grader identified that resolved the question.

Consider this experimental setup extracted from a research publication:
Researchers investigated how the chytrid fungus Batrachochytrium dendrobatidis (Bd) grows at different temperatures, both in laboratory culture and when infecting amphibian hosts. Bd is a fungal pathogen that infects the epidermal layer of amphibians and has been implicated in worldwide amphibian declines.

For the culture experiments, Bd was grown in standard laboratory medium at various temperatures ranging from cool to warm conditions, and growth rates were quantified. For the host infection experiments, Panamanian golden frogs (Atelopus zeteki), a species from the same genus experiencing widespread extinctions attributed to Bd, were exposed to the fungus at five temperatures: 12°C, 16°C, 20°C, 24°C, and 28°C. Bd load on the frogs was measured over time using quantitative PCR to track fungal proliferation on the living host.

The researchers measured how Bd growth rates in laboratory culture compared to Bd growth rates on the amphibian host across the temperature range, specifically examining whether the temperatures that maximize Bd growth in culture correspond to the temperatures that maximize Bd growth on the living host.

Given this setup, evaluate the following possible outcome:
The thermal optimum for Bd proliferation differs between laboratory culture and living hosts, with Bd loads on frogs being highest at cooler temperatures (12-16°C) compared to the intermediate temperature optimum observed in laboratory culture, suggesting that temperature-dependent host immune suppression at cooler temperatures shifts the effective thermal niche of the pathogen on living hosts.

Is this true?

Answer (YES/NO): NO